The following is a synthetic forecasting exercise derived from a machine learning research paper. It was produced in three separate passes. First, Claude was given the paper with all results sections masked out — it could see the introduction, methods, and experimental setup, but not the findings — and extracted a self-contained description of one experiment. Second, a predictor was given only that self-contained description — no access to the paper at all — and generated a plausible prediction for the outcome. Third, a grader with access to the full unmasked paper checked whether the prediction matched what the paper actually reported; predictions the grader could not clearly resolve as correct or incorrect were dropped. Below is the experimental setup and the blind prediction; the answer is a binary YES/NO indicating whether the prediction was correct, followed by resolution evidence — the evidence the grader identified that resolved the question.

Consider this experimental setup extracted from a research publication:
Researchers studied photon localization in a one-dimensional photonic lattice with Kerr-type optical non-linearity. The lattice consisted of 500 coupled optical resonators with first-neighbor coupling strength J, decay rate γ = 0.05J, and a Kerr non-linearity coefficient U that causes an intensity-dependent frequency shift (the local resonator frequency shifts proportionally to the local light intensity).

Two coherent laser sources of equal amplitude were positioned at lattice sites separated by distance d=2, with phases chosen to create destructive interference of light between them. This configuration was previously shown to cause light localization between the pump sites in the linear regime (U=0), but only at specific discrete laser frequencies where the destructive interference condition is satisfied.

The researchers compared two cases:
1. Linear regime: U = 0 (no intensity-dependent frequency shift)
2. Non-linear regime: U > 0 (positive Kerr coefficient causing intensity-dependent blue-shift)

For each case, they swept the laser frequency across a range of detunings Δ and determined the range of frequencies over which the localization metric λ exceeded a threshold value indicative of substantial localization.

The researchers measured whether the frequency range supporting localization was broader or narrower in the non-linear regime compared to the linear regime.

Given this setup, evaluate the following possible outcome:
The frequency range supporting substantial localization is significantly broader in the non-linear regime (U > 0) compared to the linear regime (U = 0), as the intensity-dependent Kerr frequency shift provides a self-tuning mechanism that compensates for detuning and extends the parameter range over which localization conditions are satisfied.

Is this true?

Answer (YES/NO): YES